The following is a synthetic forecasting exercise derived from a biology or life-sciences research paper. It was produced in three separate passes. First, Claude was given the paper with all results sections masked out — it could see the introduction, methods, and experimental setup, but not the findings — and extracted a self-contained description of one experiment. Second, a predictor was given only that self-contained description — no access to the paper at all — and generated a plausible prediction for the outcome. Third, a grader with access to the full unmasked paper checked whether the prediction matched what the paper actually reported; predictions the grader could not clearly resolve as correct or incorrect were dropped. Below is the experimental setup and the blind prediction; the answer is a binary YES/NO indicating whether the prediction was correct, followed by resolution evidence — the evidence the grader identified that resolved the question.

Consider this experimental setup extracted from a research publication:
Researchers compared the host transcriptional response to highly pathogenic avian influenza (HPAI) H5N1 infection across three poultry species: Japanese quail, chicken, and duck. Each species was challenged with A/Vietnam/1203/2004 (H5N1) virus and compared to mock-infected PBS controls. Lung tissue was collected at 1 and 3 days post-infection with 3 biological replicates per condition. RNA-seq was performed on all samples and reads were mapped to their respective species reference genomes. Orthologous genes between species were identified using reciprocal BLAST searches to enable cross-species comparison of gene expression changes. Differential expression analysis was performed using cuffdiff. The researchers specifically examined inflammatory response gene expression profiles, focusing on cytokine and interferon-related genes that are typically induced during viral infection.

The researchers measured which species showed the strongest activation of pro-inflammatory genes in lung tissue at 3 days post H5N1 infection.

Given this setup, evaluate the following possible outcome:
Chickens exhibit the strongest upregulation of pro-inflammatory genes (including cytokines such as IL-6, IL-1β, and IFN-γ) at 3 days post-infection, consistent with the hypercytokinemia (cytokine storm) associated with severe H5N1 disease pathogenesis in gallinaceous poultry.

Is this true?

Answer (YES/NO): NO